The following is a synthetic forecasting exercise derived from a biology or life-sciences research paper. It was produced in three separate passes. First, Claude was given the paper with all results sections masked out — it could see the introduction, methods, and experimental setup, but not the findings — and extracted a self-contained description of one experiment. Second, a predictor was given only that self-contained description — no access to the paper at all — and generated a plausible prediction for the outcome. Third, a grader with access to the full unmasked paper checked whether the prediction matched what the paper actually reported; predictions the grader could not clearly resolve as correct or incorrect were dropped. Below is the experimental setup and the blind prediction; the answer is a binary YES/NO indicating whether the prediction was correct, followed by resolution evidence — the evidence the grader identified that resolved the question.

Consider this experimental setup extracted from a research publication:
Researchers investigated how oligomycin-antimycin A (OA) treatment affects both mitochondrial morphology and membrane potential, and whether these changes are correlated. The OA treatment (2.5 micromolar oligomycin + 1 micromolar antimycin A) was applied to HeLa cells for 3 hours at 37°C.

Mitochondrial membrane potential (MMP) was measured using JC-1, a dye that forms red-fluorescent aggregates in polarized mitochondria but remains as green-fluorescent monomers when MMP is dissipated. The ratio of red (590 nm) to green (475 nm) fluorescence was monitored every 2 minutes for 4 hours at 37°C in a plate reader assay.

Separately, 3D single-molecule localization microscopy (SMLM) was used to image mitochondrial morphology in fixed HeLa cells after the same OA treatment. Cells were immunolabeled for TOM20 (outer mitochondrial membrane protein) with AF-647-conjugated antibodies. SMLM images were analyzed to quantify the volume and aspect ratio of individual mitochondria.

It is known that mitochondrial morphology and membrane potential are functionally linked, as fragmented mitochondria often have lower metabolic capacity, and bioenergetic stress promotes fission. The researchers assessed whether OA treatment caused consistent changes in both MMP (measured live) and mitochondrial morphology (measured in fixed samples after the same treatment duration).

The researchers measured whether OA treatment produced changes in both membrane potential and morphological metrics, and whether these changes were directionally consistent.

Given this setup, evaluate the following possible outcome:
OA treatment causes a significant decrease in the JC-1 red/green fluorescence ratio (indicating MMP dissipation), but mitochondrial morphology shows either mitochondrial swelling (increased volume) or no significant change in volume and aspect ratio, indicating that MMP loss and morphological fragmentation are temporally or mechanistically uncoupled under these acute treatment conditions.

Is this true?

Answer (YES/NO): NO